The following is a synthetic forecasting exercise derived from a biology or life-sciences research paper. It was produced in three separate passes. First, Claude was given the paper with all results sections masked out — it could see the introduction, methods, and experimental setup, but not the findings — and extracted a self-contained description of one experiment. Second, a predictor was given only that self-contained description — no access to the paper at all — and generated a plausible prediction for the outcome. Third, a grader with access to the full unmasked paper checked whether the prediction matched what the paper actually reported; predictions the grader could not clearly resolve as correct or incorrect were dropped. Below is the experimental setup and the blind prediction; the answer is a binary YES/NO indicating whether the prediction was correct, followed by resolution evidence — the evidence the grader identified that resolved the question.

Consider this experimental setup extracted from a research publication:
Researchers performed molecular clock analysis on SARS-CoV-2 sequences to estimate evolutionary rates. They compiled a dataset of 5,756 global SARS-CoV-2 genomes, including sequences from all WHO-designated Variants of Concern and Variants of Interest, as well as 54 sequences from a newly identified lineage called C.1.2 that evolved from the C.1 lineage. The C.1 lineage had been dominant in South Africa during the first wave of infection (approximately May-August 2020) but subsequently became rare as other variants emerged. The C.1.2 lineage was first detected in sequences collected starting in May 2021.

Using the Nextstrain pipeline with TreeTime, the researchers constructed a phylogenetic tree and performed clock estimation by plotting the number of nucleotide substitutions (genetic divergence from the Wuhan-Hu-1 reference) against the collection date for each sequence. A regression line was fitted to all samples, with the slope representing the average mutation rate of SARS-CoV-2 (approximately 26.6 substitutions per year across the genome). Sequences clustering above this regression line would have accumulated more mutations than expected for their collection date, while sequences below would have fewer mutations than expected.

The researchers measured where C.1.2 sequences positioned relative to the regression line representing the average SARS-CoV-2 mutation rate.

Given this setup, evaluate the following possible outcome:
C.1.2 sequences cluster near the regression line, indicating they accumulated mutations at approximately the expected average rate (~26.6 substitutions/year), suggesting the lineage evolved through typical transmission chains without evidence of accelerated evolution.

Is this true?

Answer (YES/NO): NO